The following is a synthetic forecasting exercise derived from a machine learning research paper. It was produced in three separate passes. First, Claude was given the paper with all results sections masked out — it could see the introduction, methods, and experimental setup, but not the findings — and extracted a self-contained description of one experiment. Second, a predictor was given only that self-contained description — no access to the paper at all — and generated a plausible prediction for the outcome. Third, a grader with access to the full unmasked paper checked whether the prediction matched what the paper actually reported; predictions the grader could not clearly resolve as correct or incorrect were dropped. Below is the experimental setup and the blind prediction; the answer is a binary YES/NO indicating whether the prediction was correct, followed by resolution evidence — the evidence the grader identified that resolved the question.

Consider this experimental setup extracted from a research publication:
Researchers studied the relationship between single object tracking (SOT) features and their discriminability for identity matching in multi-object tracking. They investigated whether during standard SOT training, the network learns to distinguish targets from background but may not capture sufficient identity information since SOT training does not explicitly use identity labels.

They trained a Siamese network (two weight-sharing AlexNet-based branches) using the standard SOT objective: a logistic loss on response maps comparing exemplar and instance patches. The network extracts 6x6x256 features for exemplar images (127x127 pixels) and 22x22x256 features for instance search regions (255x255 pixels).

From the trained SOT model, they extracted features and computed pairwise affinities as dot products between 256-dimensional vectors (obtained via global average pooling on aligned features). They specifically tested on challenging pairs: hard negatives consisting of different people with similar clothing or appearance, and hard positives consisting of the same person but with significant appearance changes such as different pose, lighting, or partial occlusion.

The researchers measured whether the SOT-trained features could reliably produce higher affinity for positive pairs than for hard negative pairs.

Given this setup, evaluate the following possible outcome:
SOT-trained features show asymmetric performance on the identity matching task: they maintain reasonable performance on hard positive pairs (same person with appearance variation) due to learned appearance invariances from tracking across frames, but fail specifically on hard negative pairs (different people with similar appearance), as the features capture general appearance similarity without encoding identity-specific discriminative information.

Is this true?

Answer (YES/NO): NO